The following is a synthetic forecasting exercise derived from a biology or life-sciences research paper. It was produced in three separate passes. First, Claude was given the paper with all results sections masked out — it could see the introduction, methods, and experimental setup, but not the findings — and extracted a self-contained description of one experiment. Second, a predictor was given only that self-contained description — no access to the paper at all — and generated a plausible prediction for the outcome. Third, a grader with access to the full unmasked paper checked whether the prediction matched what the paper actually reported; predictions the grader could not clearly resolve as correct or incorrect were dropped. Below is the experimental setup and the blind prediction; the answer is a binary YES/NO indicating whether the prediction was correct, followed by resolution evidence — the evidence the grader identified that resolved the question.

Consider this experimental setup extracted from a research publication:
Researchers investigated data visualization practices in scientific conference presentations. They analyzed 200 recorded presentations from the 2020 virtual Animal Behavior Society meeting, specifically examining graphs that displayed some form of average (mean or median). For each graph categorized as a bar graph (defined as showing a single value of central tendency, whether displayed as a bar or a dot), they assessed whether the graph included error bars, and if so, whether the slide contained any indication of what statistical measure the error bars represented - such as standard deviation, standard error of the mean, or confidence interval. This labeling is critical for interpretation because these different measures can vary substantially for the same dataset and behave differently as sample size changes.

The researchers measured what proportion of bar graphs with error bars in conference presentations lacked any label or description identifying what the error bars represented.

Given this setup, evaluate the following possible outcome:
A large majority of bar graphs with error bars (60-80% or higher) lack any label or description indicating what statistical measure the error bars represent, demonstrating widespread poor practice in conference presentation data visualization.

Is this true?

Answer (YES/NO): YES